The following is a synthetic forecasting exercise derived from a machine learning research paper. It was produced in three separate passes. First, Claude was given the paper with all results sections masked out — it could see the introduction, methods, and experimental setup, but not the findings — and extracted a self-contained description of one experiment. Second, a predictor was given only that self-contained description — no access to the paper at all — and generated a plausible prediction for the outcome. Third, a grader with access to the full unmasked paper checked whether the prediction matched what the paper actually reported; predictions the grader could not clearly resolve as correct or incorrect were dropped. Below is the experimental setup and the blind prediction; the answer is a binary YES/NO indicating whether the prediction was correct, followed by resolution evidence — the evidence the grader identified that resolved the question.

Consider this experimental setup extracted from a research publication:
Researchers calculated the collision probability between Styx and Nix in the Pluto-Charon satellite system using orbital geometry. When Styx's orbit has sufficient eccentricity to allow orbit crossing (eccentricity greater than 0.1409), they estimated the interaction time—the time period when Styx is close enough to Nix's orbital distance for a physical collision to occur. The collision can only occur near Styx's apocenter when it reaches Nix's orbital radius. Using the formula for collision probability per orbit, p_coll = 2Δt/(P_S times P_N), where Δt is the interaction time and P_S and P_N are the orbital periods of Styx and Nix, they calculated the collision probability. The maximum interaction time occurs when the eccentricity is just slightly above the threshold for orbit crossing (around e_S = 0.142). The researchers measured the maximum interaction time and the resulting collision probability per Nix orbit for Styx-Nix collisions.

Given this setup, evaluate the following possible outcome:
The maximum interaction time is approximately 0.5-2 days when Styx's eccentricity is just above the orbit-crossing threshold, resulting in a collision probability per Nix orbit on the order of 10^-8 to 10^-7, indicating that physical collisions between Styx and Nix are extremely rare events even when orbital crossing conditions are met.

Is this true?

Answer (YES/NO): NO